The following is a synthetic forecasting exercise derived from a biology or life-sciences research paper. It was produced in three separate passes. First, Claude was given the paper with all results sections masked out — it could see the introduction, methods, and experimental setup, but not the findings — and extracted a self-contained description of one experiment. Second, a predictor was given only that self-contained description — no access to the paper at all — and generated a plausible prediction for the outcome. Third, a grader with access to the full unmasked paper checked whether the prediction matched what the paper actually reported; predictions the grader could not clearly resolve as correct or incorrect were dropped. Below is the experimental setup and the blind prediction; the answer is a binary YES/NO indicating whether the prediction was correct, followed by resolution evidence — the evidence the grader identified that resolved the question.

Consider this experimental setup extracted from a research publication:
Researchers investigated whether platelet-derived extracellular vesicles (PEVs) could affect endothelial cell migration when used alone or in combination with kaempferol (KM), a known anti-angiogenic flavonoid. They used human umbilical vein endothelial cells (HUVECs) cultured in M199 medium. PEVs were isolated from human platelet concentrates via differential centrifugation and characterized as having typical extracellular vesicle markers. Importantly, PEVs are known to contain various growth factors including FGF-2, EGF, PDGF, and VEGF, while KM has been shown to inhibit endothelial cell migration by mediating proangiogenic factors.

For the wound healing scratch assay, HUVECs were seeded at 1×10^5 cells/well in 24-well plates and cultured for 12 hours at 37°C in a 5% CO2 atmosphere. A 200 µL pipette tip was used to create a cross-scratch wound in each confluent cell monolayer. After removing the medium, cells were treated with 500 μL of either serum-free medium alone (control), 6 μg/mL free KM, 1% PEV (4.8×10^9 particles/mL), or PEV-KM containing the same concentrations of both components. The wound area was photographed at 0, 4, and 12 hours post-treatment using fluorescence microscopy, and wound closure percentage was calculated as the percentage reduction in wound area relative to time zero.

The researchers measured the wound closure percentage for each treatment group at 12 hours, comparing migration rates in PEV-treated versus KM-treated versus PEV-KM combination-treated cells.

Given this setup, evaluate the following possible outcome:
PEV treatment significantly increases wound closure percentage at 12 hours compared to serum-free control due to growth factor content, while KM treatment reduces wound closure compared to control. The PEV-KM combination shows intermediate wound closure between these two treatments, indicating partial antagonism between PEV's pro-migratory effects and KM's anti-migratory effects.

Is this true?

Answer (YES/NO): NO